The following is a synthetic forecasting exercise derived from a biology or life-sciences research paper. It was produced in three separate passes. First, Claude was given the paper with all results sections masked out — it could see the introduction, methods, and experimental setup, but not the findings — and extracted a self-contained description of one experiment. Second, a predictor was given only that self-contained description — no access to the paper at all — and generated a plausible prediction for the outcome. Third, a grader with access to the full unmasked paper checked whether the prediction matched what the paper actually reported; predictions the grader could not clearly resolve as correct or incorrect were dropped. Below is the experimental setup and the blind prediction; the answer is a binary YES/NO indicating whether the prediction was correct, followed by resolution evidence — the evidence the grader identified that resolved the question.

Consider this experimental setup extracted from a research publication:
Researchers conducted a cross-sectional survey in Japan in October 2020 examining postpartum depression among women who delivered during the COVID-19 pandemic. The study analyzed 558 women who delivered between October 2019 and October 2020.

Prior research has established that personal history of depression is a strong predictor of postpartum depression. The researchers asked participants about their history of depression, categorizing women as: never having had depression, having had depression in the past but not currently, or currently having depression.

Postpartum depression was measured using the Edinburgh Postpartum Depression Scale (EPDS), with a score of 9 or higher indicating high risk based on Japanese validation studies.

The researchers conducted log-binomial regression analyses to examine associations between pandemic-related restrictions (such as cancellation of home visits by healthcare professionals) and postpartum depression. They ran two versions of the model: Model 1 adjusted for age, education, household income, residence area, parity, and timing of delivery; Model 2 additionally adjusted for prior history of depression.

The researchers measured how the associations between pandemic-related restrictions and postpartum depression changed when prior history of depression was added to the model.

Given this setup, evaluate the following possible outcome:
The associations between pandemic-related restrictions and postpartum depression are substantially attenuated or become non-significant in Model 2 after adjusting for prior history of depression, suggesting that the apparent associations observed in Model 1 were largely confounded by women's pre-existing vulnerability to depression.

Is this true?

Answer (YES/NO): NO